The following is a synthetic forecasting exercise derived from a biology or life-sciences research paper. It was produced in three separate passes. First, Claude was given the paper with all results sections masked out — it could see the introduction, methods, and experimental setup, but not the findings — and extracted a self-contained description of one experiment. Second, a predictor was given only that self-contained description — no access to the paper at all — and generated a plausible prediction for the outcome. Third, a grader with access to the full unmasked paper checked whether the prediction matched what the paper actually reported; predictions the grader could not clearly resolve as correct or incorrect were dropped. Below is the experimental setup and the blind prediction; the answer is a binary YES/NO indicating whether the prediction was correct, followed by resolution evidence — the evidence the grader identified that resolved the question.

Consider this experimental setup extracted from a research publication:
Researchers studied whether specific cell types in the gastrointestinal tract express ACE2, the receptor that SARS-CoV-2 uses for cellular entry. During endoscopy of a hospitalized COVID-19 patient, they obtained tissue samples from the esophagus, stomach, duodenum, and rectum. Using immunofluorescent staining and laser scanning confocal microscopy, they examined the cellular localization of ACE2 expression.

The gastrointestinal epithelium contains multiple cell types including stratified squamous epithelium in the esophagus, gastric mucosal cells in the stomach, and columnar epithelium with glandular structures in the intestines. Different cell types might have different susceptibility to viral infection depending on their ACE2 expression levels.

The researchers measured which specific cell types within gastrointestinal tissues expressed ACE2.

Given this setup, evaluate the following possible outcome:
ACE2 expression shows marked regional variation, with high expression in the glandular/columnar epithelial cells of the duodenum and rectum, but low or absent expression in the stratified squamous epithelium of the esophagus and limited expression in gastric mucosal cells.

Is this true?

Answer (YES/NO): NO